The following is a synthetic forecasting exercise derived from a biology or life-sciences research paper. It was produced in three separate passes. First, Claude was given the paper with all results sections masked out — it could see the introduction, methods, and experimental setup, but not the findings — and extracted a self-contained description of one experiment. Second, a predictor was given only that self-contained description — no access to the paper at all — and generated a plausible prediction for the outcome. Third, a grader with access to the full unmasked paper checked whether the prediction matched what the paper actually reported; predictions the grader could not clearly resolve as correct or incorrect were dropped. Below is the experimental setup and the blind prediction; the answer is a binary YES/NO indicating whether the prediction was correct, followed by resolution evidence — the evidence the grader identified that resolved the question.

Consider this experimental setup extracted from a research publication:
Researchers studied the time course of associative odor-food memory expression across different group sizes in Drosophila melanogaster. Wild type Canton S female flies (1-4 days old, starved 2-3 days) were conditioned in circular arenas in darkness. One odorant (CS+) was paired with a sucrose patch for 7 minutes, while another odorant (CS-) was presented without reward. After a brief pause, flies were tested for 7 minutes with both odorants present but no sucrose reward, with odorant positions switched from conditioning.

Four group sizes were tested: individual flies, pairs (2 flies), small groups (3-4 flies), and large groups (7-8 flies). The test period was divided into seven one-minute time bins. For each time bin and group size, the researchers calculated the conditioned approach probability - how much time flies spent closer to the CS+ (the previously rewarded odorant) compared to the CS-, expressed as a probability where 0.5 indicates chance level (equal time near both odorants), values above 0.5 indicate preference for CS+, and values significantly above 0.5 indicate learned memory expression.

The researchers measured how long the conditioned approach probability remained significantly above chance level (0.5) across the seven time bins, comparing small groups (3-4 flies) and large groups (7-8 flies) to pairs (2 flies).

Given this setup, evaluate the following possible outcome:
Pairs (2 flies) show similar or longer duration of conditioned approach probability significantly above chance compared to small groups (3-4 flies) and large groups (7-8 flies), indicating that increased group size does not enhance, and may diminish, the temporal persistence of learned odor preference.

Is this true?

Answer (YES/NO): NO